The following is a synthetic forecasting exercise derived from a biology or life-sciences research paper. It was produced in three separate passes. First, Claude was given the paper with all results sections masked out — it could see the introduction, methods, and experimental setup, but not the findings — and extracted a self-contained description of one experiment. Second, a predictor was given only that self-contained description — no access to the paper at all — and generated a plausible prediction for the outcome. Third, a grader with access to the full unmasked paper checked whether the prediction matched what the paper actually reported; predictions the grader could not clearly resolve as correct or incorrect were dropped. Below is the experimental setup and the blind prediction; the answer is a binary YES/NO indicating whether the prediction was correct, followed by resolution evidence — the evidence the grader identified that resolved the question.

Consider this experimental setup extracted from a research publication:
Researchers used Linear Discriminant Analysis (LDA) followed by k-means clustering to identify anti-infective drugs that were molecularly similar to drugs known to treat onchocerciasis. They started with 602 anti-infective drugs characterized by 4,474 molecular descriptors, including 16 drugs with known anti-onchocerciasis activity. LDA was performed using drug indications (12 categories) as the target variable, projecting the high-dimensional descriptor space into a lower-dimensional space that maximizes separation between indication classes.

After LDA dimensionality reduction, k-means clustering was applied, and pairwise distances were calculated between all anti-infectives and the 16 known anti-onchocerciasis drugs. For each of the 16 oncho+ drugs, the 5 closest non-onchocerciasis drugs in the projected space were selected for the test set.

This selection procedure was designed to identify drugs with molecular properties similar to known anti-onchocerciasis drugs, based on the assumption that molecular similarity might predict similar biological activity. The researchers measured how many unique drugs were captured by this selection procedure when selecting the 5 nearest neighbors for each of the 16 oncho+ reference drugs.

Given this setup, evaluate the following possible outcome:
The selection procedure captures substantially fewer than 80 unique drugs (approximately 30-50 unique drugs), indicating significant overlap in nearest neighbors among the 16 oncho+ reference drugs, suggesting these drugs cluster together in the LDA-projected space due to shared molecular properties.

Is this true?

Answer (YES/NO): NO